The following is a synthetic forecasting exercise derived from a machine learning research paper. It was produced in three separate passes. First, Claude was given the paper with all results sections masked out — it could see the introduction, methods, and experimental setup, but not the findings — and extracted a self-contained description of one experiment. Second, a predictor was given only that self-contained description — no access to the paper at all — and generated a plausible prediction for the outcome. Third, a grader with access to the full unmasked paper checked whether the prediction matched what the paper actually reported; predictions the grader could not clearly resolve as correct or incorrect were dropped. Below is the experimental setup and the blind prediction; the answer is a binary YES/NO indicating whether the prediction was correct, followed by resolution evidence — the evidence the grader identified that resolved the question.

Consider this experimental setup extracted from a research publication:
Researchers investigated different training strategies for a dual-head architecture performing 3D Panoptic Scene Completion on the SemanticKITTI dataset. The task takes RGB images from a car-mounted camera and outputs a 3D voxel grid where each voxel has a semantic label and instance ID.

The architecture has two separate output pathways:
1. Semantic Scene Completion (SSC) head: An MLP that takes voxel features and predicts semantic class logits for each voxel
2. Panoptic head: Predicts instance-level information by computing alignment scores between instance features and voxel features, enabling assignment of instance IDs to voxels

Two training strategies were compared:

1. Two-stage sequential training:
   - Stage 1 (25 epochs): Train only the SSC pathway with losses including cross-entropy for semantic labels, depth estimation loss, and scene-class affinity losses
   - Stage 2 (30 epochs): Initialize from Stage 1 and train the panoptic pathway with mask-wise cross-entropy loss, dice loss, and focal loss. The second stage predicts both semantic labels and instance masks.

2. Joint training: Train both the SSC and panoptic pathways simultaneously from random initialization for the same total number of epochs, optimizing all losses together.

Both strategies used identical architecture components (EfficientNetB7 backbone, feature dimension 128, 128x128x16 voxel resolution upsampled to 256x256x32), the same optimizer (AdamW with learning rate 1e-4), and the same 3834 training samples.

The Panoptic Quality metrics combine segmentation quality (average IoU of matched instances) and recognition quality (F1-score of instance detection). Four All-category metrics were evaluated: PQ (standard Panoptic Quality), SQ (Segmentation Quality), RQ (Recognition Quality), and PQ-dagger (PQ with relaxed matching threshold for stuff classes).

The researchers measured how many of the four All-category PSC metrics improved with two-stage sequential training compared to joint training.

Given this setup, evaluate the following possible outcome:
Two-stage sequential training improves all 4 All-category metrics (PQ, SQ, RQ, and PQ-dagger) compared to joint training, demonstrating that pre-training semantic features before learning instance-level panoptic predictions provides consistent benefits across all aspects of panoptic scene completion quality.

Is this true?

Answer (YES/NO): YES